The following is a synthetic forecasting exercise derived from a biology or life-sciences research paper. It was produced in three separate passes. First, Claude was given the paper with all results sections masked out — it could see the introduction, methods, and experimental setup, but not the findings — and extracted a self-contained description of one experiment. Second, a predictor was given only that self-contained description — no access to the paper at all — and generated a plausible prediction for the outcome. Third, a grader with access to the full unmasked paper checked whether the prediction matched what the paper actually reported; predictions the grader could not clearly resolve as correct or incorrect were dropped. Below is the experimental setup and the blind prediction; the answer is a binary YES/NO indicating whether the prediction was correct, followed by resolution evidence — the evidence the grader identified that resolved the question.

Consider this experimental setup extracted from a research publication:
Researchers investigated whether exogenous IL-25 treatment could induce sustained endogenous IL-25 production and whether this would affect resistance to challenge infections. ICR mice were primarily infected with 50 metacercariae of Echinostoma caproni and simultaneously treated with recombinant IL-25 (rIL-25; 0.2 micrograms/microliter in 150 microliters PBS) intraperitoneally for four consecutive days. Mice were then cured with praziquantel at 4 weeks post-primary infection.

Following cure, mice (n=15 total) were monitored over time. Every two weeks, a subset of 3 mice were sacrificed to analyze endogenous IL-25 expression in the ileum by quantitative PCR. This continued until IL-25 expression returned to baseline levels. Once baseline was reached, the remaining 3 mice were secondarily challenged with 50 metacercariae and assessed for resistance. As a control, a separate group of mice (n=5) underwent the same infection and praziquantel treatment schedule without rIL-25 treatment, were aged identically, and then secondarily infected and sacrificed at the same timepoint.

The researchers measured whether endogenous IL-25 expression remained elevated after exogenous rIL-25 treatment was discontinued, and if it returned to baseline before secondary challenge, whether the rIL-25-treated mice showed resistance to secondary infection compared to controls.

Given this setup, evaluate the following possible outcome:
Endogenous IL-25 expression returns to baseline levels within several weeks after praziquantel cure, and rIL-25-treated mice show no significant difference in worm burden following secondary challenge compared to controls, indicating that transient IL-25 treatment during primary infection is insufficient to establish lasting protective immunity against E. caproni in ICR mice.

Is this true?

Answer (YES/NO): YES